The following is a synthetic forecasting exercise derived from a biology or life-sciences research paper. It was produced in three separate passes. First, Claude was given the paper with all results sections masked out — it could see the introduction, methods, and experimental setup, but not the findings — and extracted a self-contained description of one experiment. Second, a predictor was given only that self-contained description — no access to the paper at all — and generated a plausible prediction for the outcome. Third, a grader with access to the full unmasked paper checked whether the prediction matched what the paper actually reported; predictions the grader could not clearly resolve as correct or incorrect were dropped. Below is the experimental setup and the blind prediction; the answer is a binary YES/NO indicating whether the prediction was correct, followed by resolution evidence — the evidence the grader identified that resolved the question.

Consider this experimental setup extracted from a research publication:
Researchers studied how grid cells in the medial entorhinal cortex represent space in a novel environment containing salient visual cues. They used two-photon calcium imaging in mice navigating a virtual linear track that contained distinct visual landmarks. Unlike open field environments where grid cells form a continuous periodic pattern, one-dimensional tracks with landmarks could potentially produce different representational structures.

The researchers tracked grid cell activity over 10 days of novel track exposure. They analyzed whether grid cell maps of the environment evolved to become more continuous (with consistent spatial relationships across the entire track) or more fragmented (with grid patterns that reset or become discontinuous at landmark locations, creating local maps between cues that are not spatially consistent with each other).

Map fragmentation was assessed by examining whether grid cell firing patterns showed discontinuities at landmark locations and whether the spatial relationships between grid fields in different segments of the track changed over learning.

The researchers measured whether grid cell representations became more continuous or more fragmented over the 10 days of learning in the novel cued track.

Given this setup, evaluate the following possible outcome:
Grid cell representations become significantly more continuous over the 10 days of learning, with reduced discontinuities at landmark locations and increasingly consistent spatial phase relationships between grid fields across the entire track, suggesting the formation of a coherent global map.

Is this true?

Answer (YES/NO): NO